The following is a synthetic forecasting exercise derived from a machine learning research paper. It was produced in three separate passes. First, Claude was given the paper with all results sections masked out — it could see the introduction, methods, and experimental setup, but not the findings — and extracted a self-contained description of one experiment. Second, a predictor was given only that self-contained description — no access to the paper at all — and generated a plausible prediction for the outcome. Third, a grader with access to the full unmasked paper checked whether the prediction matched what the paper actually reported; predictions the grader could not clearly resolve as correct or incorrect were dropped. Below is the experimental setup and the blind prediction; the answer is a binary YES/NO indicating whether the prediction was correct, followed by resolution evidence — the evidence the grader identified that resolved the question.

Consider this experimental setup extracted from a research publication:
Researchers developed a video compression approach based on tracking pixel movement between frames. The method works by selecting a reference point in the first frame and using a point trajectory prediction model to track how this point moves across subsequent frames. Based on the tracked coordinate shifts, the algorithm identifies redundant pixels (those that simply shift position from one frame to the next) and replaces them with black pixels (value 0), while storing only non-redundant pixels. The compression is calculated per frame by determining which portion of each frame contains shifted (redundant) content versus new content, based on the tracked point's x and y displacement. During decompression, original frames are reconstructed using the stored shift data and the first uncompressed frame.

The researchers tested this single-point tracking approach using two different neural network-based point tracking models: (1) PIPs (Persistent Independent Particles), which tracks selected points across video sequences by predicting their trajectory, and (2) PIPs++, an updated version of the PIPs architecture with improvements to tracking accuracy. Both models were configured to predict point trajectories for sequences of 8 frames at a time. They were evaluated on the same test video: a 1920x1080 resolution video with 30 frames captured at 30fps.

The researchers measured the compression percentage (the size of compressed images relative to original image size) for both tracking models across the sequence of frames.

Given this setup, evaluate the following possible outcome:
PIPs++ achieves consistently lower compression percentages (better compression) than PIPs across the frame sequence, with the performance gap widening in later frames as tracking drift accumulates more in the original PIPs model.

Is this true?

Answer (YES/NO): NO